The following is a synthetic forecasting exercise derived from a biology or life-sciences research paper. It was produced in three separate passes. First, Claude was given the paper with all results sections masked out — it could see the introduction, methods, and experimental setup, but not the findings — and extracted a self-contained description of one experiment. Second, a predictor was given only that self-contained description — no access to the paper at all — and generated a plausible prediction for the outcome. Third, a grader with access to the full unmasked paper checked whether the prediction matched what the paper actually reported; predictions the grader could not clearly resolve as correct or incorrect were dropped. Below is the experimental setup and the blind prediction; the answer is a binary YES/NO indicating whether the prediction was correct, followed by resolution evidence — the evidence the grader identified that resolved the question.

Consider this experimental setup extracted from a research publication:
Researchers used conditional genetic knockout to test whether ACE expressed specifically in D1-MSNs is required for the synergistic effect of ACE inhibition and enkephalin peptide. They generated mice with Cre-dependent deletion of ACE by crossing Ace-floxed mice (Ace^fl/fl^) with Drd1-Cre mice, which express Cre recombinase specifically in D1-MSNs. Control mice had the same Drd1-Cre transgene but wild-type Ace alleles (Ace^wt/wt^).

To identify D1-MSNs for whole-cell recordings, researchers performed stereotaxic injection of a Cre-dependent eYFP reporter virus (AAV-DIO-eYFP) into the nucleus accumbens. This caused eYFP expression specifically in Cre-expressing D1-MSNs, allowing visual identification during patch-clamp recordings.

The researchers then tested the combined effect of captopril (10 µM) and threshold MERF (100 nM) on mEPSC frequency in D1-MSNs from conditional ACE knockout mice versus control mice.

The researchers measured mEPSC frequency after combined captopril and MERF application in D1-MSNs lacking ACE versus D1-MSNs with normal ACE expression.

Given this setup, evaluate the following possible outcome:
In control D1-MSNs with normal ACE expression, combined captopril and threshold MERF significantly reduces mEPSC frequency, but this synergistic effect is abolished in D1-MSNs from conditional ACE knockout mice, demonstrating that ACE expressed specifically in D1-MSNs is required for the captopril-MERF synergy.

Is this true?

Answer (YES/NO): YES